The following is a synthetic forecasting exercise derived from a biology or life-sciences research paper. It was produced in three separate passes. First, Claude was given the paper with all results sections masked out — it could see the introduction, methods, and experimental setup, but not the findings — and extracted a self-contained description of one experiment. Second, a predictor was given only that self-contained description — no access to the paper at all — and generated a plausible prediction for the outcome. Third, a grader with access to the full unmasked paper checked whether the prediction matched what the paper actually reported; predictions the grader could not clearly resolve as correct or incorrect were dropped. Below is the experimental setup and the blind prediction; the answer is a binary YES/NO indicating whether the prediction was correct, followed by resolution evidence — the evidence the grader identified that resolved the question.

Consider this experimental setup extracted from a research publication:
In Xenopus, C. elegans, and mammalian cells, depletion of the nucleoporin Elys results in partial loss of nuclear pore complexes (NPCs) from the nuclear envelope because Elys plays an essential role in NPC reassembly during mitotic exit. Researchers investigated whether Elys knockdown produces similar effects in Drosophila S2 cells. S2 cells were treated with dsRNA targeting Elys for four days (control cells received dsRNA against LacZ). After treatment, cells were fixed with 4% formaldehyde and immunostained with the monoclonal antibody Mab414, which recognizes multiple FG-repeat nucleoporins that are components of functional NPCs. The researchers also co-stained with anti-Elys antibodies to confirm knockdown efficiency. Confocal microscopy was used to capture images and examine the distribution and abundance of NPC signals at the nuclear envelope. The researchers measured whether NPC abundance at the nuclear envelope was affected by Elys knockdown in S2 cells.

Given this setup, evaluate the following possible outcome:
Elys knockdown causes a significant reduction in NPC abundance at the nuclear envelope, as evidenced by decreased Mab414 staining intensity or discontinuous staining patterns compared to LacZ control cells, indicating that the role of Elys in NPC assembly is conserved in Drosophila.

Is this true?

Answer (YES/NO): NO